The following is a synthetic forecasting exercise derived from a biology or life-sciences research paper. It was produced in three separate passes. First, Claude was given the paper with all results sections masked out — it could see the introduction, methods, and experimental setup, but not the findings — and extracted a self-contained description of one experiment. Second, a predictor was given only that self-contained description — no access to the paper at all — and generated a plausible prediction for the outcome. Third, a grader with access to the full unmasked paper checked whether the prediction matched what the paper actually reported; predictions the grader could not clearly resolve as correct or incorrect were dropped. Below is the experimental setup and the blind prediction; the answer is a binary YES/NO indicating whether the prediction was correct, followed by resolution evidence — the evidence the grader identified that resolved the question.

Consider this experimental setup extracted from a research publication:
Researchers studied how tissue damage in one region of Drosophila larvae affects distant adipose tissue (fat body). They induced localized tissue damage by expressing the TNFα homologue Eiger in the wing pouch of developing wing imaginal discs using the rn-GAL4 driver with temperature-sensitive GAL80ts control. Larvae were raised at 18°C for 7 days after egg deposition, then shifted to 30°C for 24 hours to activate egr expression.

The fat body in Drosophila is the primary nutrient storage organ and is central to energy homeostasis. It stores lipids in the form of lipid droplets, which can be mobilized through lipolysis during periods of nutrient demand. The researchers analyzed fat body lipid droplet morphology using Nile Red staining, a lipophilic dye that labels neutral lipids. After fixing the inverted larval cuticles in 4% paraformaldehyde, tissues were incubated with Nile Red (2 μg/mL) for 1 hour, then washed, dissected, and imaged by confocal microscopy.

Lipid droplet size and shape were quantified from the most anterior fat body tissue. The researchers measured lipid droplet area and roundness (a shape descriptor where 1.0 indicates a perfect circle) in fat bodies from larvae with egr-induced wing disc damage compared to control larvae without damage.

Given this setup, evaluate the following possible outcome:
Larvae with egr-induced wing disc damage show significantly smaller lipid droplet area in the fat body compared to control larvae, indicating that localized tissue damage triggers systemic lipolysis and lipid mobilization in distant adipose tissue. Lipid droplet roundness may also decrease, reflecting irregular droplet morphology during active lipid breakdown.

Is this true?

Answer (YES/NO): NO